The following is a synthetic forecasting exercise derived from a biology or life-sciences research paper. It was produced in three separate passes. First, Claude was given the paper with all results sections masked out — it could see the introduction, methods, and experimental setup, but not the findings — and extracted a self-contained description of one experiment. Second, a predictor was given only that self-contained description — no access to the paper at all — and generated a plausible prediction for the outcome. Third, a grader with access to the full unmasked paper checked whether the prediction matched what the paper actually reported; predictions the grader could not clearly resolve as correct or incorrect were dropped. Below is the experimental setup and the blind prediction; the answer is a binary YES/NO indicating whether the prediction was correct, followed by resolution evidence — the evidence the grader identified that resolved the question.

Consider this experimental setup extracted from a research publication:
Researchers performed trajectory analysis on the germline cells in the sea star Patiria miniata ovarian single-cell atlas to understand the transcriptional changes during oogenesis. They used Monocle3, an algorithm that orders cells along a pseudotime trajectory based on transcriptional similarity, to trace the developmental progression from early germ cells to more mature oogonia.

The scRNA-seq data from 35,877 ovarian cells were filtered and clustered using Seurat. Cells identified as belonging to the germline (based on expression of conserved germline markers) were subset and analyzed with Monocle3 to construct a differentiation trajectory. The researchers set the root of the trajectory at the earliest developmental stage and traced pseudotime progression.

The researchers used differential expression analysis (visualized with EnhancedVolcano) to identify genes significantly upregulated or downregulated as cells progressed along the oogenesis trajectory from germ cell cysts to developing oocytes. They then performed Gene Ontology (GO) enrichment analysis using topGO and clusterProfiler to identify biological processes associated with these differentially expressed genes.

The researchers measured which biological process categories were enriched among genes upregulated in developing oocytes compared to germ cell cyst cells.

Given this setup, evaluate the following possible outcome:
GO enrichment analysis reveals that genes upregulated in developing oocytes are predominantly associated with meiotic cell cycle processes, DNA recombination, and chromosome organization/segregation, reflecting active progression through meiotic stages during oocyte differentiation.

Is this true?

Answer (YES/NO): NO